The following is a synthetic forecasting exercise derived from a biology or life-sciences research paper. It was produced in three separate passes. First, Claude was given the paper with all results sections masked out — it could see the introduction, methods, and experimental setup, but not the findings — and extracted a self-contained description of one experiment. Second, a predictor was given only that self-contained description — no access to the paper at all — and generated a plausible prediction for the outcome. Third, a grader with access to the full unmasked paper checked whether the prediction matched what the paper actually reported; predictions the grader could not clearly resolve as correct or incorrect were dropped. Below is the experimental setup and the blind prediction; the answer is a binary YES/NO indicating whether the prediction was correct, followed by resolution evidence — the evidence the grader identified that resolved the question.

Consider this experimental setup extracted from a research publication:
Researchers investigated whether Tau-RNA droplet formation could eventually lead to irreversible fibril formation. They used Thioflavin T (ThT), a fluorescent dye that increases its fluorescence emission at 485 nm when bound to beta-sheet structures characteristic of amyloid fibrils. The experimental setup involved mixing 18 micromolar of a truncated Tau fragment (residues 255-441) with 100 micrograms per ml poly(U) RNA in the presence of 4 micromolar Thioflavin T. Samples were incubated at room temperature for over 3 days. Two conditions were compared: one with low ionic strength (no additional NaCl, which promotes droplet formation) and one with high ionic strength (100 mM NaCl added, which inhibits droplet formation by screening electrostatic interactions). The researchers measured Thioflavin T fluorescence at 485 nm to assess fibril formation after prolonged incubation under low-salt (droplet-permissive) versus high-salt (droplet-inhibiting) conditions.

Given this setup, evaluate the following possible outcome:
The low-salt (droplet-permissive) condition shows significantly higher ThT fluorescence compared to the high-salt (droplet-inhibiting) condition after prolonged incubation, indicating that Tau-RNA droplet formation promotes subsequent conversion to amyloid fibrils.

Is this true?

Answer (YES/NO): YES